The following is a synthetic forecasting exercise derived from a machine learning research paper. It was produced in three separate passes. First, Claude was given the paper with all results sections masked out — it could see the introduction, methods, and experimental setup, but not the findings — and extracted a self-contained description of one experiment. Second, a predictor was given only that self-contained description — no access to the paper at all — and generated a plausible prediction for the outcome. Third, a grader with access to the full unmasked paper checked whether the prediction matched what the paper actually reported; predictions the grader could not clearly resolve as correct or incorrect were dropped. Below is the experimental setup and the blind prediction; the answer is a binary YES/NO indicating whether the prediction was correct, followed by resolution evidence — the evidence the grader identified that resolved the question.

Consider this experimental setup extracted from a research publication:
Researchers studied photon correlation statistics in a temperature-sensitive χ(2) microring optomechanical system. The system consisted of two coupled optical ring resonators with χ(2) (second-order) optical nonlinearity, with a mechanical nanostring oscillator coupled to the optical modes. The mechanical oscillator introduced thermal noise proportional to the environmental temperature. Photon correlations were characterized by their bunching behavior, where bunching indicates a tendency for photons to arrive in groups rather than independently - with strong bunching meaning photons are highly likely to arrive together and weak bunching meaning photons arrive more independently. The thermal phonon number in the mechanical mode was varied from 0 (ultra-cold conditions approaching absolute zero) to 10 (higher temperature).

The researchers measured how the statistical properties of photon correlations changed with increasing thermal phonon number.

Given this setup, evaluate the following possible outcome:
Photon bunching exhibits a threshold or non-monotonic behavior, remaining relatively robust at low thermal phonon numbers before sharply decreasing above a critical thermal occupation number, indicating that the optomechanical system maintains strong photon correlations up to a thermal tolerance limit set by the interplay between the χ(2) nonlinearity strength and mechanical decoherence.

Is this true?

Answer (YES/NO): NO